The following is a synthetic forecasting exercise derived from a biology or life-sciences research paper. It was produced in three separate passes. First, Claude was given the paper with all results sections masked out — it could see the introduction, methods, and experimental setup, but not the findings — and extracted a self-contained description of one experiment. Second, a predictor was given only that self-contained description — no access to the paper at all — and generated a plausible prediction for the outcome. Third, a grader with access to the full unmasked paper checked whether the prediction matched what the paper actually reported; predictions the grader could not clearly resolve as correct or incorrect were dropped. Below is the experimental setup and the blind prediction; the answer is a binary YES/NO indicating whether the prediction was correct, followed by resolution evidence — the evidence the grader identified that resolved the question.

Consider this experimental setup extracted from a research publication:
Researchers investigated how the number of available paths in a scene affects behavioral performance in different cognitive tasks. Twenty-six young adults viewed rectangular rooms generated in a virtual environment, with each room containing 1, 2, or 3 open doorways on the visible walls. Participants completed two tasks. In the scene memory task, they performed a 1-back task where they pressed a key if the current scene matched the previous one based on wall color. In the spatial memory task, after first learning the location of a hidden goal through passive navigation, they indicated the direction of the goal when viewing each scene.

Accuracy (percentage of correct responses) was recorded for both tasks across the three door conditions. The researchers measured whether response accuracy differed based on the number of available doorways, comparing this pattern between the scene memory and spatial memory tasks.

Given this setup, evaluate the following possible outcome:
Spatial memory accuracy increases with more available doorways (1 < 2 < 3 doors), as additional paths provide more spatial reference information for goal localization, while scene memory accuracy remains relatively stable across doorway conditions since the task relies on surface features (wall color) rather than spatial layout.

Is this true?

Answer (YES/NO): NO